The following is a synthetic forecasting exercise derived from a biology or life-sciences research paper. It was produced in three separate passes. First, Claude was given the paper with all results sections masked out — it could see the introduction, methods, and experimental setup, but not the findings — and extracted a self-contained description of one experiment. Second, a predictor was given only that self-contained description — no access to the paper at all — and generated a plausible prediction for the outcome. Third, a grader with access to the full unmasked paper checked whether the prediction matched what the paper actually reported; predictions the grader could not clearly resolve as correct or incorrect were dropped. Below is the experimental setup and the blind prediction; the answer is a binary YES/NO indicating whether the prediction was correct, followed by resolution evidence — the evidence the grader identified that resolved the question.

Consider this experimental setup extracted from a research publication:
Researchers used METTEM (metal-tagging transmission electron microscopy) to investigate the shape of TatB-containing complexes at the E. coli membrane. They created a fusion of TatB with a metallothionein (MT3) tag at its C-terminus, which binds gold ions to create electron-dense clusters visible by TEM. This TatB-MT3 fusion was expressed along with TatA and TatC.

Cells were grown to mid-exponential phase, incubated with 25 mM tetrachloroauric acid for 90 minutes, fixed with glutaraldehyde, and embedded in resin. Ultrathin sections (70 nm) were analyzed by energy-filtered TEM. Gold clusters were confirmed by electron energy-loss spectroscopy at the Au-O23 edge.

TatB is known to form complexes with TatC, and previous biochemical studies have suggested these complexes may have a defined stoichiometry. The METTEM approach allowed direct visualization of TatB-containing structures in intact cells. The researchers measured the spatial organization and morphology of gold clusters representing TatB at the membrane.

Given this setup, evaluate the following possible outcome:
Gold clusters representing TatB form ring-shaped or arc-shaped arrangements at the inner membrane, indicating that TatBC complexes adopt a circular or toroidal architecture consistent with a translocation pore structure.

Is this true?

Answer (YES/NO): NO